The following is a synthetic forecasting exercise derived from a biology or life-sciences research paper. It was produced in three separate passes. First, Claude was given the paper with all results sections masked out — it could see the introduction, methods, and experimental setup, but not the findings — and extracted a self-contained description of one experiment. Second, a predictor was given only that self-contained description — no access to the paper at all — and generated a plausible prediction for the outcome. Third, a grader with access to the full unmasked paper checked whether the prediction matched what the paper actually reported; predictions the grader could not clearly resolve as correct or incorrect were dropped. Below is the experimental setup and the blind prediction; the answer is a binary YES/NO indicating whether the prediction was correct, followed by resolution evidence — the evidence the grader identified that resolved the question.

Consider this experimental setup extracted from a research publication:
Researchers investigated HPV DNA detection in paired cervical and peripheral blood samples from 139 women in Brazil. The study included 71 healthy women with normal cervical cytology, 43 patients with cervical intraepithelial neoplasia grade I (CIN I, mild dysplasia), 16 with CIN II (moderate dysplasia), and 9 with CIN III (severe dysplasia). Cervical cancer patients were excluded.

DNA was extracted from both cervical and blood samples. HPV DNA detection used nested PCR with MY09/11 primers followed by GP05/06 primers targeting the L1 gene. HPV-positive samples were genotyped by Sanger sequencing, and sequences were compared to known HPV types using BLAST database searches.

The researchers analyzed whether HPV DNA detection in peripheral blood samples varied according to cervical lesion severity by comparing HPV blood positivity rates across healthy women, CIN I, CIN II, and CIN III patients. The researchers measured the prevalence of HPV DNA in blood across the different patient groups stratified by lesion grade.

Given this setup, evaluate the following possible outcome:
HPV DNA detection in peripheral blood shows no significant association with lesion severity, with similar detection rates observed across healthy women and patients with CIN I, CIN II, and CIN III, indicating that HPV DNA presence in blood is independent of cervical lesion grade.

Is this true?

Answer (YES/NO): NO